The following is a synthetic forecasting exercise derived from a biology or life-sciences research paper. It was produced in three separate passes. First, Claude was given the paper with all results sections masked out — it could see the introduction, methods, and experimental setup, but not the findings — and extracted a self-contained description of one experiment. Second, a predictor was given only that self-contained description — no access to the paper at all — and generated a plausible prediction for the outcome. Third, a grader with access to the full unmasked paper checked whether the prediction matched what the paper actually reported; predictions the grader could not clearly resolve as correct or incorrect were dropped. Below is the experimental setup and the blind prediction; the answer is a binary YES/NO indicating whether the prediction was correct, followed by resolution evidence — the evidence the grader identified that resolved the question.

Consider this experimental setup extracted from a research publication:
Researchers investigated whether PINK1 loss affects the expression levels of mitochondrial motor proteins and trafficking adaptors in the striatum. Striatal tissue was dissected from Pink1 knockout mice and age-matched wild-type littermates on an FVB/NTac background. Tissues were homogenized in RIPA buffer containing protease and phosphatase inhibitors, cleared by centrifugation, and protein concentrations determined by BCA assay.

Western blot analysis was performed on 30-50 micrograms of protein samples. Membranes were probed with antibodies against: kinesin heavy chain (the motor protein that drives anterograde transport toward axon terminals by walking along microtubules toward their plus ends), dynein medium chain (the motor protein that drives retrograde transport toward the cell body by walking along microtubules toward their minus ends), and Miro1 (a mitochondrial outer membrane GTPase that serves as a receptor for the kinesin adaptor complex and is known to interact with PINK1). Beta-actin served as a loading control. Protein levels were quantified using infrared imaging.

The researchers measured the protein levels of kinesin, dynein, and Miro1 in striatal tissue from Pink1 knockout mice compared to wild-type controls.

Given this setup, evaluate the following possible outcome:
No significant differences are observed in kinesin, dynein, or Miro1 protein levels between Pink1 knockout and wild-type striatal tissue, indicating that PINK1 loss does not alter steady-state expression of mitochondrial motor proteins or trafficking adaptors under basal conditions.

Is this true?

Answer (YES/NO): NO